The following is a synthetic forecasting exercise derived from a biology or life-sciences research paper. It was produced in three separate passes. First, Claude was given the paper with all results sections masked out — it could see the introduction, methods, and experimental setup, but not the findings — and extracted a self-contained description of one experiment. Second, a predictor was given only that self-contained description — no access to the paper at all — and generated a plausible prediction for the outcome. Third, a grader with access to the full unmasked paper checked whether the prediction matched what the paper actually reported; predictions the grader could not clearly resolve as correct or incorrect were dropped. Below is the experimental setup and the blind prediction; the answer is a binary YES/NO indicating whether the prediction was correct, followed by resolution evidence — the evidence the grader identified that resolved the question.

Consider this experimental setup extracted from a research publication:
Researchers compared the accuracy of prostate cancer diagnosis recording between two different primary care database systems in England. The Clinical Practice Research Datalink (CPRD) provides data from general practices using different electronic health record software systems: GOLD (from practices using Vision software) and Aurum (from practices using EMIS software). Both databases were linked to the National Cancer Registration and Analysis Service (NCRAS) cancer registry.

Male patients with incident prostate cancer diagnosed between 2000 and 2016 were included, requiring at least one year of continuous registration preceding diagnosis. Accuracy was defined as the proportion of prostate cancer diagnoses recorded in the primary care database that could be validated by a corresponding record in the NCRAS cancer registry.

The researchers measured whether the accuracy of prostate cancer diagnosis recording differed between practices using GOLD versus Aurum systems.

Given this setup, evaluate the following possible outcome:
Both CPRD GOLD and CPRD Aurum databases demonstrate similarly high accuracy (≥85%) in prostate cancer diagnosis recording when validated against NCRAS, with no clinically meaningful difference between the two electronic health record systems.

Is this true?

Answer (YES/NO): NO